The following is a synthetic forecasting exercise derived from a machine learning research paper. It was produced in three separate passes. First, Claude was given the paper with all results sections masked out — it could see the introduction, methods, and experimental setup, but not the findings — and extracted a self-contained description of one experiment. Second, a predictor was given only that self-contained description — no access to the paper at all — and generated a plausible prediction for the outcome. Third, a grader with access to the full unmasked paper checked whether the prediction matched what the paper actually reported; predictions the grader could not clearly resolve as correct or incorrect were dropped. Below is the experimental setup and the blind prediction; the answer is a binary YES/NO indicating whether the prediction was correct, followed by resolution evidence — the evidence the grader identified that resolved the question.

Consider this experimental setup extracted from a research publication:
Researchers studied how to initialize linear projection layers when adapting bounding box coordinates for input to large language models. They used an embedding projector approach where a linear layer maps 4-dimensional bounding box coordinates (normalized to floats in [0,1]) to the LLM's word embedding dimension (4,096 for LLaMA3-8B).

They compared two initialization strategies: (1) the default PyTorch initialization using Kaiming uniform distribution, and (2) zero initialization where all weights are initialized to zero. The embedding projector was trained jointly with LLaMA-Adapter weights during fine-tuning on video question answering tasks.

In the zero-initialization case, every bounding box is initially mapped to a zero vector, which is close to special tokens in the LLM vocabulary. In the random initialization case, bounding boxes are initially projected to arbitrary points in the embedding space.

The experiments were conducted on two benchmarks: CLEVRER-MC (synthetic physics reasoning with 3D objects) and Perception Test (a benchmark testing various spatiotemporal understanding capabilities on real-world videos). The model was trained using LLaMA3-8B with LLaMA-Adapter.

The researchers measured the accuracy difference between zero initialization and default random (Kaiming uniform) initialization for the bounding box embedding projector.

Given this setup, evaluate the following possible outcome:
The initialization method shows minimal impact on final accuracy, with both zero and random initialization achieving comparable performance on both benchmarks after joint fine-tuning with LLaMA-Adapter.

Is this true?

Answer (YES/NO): NO